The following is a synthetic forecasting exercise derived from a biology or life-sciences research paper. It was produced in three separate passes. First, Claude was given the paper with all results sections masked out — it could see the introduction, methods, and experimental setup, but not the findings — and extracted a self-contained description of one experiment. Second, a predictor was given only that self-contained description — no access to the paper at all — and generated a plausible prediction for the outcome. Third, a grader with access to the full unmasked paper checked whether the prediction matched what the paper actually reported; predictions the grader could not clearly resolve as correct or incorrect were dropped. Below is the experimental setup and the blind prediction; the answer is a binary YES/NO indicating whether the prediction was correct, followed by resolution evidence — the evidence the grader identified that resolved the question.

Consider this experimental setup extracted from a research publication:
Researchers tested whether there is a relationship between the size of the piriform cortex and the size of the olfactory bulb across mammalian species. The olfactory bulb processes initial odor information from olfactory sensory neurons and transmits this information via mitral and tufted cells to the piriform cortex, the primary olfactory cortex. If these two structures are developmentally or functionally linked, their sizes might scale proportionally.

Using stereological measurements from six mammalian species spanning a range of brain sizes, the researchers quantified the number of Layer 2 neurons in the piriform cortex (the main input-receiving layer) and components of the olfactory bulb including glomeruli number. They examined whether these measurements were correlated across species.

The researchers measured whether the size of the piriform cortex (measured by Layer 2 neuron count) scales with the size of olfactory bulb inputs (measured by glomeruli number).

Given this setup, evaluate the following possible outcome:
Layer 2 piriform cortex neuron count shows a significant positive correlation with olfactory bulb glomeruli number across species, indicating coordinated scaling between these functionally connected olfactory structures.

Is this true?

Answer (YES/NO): YES